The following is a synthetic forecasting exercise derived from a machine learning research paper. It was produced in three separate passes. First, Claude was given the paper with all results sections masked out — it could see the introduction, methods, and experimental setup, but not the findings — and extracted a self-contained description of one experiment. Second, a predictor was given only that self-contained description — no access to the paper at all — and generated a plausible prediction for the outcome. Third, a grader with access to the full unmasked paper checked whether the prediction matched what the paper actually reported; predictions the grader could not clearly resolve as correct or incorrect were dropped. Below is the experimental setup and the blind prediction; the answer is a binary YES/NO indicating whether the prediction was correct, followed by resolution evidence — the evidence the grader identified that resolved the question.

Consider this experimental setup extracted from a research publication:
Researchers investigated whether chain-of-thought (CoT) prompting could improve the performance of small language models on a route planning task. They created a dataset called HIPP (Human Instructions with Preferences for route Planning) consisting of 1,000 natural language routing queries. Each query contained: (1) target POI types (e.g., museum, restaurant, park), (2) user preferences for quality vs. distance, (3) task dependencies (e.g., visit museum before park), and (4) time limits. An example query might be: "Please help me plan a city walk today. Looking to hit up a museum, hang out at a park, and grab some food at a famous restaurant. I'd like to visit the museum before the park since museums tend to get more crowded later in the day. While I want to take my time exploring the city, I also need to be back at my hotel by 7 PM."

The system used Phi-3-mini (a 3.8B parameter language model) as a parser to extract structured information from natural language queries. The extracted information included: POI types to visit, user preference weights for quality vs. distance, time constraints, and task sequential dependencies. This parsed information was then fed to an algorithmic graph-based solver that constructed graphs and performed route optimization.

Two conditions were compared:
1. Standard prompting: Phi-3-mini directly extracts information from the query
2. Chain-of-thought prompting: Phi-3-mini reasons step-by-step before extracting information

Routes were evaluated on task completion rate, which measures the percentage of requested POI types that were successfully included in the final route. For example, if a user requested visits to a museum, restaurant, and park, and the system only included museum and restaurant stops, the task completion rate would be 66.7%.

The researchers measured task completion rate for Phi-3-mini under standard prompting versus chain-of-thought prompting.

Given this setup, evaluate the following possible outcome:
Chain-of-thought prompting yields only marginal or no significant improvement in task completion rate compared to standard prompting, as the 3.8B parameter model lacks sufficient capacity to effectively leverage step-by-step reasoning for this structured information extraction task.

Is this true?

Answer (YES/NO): NO